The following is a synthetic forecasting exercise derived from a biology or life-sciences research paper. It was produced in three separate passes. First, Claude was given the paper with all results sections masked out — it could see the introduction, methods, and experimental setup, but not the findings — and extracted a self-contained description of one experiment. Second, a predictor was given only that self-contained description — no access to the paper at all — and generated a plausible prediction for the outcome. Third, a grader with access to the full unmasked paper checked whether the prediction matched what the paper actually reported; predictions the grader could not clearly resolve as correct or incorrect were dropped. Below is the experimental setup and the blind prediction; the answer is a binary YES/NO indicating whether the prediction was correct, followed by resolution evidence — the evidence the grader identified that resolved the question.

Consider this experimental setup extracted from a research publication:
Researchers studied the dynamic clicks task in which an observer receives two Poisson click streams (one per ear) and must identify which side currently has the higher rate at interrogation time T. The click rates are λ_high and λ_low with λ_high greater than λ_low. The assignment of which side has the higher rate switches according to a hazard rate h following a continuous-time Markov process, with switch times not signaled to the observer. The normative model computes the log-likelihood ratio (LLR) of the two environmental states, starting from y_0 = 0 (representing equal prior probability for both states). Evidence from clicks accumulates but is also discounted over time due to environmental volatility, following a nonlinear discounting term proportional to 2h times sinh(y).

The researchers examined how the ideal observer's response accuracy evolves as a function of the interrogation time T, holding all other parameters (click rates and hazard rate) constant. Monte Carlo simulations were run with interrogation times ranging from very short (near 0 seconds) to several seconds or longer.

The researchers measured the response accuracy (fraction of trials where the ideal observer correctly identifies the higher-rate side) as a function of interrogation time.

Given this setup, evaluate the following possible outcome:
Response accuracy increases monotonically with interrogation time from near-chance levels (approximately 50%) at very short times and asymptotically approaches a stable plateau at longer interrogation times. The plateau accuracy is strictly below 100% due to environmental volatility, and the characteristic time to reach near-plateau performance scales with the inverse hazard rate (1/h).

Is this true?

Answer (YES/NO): YES